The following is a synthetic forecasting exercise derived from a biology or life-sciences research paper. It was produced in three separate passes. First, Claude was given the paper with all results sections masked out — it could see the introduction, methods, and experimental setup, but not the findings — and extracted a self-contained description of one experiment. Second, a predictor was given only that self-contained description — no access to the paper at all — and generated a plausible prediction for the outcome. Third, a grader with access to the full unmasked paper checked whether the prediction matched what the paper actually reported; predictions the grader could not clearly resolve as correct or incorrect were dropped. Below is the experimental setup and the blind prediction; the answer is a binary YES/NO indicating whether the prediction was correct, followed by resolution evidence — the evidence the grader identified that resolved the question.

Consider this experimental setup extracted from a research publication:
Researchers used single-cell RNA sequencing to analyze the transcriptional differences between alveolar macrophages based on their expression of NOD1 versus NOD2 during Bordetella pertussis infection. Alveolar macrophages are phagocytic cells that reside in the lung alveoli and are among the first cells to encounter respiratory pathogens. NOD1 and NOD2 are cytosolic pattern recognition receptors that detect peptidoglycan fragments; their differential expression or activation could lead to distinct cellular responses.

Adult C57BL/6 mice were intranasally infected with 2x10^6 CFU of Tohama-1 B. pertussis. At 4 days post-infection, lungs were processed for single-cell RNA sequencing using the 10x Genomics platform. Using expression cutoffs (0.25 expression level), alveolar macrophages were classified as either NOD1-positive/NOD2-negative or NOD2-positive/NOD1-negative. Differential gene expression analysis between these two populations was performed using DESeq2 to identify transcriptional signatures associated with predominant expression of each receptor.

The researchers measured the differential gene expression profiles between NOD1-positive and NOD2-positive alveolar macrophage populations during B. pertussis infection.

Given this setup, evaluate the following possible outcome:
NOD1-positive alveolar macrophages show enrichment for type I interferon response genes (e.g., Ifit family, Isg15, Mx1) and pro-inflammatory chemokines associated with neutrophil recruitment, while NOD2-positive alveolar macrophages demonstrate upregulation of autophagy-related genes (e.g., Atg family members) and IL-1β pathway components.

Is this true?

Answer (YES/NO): NO